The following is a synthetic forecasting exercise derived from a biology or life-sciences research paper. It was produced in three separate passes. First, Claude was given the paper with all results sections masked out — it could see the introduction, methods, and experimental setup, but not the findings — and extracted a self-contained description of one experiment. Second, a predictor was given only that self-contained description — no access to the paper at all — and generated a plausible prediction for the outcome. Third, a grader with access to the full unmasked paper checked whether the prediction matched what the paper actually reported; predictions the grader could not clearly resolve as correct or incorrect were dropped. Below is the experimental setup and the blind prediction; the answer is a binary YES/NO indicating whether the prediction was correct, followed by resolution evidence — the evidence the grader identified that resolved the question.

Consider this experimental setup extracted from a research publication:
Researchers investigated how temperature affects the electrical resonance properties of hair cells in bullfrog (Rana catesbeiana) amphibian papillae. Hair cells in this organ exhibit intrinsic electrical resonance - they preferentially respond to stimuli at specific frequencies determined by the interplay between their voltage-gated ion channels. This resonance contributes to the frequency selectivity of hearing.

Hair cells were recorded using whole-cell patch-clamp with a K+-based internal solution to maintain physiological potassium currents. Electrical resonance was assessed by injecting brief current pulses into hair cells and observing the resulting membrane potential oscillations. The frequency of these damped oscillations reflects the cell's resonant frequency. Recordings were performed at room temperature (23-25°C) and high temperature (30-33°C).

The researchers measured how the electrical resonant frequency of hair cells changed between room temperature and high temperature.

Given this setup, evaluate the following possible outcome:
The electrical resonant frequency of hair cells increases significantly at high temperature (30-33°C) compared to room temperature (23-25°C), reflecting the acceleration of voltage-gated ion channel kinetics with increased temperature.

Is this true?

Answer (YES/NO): YES